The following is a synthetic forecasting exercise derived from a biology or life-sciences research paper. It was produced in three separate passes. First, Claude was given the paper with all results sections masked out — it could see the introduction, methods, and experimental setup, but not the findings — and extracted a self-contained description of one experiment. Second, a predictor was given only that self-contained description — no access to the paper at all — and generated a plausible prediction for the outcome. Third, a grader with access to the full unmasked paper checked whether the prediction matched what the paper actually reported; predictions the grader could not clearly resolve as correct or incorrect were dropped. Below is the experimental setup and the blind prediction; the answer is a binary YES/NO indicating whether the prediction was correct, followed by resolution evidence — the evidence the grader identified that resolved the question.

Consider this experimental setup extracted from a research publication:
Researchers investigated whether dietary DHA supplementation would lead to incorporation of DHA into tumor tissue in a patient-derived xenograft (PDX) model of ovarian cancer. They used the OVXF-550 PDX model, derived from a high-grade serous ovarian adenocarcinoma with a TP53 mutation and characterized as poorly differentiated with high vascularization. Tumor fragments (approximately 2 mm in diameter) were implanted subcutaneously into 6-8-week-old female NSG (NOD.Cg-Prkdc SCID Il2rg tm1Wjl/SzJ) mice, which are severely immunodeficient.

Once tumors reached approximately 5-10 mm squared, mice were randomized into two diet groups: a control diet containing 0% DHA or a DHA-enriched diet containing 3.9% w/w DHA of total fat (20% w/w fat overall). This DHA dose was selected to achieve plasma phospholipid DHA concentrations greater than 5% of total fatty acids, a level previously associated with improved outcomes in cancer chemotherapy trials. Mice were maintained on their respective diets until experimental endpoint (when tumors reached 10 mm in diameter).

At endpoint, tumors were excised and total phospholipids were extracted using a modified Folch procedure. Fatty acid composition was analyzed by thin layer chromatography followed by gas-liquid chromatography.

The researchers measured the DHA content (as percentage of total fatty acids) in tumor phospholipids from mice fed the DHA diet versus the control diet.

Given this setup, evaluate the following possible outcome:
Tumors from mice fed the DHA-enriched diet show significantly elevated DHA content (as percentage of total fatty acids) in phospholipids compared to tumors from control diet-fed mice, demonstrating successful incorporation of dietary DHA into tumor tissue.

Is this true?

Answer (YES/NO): YES